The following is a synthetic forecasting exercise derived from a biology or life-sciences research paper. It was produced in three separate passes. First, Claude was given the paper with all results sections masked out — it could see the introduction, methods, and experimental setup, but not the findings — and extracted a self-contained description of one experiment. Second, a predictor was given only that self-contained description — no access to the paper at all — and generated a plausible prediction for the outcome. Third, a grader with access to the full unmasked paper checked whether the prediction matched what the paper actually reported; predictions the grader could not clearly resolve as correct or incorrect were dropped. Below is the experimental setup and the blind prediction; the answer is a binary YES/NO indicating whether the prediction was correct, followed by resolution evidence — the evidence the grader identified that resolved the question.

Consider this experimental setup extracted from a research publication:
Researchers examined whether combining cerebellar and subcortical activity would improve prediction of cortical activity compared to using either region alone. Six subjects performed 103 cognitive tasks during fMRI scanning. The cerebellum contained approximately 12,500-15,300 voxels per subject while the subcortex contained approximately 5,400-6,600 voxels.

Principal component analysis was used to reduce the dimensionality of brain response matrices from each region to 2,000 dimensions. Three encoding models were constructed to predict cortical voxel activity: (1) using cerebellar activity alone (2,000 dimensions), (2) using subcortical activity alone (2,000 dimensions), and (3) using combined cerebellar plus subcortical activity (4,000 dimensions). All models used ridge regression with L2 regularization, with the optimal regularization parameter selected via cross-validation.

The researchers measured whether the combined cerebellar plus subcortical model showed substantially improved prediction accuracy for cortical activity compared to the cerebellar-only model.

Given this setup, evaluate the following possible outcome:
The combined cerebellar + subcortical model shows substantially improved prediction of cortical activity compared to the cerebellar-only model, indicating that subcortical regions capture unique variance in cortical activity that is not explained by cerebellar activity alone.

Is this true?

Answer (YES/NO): NO